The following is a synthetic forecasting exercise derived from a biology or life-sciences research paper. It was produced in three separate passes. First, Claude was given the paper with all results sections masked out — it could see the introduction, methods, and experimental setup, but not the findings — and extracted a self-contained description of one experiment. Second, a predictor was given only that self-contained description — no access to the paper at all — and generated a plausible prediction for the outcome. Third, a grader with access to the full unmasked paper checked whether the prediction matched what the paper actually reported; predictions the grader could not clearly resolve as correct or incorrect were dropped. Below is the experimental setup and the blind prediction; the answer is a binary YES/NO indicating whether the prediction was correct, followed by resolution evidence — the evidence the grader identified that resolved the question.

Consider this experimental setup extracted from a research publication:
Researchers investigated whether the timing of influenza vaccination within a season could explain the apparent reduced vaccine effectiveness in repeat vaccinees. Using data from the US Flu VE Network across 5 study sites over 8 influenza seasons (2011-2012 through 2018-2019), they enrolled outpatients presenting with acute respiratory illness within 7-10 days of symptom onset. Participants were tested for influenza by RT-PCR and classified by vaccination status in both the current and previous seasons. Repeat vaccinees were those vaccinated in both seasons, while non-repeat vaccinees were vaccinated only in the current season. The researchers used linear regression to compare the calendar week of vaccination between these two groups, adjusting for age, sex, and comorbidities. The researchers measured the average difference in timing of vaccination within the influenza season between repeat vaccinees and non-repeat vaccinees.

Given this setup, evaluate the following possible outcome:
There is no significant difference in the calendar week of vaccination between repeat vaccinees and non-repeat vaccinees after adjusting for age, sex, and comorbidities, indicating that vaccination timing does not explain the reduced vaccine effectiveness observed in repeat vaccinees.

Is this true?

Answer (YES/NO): NO